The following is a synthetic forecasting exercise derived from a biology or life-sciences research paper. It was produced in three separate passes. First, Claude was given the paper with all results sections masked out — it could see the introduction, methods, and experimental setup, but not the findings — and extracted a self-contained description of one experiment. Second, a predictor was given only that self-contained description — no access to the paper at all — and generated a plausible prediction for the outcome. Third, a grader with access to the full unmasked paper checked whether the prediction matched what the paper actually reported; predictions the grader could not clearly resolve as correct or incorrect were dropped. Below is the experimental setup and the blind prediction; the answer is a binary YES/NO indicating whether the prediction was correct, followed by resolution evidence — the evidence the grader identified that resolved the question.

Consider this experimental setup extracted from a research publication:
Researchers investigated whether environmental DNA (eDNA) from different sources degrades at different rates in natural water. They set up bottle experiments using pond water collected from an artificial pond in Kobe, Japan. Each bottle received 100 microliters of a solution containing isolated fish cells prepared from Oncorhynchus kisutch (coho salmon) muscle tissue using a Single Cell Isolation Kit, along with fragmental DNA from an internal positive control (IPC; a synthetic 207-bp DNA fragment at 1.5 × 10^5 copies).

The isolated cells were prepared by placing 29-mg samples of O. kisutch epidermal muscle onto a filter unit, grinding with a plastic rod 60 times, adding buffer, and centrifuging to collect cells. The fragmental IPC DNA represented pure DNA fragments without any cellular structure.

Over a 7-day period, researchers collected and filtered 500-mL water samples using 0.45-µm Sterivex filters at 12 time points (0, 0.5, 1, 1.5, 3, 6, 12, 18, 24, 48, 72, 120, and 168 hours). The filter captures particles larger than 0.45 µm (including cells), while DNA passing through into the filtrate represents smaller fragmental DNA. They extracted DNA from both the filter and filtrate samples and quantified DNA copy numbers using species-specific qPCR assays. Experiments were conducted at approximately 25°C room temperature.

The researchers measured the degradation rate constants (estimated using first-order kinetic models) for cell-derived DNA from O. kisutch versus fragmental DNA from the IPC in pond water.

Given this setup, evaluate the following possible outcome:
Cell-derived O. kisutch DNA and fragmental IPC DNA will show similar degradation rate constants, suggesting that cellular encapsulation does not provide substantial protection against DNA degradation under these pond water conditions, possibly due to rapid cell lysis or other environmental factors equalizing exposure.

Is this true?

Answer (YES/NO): NO